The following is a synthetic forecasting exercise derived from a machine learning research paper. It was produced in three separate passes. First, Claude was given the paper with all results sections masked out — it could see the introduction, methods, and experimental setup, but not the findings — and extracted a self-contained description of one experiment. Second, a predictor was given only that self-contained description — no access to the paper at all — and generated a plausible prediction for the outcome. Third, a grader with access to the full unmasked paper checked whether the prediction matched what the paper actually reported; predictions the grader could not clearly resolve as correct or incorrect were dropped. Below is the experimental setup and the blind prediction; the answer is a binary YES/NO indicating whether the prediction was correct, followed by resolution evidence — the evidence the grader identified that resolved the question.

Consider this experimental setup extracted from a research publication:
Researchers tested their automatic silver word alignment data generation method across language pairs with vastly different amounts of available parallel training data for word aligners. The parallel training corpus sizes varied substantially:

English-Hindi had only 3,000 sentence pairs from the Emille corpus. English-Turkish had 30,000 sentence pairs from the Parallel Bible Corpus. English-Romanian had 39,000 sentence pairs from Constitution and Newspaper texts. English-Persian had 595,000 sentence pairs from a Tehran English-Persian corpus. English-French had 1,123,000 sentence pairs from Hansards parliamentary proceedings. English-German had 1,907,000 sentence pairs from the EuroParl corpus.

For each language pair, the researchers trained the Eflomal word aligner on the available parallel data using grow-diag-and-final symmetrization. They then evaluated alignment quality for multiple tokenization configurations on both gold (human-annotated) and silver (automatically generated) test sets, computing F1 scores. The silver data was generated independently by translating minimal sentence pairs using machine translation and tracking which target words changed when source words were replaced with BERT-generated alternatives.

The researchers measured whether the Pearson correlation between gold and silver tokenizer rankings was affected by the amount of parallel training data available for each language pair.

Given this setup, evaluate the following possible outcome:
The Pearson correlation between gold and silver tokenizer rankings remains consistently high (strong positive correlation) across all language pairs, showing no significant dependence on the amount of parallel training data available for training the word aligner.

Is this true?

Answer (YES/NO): YES